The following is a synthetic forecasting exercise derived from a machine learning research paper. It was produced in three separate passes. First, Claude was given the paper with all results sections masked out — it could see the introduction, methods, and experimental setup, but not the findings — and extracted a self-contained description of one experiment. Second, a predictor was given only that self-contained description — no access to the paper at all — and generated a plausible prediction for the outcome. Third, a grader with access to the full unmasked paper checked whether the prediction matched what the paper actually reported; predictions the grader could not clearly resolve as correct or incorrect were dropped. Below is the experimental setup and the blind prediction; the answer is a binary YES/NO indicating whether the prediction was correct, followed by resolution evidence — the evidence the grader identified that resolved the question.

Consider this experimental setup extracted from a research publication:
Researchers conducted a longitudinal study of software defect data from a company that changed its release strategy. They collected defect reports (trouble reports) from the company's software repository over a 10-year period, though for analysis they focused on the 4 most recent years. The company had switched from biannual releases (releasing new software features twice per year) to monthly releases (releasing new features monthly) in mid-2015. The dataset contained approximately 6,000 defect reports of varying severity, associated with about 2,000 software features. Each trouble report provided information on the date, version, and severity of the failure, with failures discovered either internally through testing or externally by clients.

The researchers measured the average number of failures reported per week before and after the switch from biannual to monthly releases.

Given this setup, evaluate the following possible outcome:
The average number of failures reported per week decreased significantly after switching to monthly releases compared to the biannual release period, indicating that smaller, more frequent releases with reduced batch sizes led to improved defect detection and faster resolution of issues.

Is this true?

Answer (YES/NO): NO